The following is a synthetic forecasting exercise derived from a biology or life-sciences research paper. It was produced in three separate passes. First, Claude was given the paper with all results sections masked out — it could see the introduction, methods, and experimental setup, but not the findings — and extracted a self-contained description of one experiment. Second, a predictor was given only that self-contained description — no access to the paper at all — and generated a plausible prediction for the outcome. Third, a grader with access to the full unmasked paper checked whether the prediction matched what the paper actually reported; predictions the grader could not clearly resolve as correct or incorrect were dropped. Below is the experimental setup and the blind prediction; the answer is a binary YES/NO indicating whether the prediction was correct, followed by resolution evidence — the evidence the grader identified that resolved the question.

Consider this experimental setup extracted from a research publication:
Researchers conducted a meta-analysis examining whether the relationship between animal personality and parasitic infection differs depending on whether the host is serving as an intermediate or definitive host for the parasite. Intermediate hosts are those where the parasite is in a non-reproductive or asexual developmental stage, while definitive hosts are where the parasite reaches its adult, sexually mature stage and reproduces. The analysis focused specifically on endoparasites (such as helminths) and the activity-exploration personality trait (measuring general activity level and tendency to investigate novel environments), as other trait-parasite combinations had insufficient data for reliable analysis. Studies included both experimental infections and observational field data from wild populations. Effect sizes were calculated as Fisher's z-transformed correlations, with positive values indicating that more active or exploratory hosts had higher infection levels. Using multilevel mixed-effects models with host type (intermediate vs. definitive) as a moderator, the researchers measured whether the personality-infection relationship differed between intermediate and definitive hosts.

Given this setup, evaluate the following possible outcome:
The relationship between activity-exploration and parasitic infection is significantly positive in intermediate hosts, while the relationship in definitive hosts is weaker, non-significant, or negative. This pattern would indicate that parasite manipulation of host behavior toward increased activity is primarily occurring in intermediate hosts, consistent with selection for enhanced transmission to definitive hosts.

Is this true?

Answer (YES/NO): NO